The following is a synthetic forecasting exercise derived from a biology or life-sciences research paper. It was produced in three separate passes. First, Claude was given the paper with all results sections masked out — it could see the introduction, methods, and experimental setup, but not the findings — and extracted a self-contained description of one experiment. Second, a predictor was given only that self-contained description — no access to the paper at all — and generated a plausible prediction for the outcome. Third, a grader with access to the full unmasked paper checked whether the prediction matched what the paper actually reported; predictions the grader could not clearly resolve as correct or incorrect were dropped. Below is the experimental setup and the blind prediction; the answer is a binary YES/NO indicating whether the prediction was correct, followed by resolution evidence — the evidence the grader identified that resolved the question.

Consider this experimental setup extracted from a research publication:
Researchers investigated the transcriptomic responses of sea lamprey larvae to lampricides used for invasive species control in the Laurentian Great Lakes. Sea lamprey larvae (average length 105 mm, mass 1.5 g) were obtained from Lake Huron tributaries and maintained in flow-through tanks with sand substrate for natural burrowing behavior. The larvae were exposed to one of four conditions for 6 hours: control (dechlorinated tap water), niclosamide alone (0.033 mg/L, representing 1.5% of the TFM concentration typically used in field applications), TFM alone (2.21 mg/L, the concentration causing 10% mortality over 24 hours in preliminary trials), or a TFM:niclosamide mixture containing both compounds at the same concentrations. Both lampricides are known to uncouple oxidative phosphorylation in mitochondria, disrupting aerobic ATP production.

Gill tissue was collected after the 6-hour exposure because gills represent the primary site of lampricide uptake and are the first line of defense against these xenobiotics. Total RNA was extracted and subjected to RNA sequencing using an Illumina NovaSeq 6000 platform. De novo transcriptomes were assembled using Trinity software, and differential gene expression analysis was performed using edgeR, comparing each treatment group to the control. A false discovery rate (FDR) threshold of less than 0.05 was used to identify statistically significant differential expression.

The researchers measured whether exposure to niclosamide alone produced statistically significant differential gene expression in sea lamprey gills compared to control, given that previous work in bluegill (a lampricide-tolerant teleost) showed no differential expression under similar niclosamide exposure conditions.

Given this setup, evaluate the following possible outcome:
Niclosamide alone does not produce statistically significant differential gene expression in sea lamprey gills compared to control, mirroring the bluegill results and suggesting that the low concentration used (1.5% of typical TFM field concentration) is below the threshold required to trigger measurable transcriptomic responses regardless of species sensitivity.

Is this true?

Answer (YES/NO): YES